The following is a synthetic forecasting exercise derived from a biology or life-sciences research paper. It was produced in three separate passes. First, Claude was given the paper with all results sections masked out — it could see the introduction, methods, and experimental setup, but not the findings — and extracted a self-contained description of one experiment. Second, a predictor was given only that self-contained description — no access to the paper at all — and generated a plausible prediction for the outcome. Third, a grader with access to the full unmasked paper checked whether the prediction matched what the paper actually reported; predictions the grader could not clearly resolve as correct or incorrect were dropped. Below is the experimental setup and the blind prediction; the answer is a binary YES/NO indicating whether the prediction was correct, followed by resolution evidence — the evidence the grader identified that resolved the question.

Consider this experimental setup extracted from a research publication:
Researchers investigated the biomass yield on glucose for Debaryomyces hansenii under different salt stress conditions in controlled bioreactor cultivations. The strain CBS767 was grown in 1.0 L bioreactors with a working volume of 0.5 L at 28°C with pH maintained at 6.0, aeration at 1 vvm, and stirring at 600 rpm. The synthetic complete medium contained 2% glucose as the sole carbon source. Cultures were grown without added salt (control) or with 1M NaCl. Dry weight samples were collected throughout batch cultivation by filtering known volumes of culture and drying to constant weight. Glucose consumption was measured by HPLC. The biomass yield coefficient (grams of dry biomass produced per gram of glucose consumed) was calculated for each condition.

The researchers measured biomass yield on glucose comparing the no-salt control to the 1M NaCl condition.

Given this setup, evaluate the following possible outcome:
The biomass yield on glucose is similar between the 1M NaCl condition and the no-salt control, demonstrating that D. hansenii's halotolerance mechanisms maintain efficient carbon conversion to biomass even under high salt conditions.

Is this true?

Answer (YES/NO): YES